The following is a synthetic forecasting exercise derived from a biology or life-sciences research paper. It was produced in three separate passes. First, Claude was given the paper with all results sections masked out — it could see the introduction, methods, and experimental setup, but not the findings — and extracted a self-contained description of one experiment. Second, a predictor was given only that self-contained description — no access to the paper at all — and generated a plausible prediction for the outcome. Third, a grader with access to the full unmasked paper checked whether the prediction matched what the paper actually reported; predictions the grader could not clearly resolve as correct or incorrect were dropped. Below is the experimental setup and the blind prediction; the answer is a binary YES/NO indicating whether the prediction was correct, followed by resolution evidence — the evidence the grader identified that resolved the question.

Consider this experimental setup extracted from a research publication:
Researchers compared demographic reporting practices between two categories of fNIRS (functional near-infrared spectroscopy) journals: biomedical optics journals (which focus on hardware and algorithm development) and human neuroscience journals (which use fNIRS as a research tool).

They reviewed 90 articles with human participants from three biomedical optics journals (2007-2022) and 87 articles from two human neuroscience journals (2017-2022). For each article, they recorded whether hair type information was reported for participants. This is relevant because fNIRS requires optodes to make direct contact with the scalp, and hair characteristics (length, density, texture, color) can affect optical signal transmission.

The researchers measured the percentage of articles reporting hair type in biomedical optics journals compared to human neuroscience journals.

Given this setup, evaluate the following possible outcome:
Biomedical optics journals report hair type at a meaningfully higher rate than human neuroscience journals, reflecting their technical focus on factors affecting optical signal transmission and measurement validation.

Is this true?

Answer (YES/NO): NO